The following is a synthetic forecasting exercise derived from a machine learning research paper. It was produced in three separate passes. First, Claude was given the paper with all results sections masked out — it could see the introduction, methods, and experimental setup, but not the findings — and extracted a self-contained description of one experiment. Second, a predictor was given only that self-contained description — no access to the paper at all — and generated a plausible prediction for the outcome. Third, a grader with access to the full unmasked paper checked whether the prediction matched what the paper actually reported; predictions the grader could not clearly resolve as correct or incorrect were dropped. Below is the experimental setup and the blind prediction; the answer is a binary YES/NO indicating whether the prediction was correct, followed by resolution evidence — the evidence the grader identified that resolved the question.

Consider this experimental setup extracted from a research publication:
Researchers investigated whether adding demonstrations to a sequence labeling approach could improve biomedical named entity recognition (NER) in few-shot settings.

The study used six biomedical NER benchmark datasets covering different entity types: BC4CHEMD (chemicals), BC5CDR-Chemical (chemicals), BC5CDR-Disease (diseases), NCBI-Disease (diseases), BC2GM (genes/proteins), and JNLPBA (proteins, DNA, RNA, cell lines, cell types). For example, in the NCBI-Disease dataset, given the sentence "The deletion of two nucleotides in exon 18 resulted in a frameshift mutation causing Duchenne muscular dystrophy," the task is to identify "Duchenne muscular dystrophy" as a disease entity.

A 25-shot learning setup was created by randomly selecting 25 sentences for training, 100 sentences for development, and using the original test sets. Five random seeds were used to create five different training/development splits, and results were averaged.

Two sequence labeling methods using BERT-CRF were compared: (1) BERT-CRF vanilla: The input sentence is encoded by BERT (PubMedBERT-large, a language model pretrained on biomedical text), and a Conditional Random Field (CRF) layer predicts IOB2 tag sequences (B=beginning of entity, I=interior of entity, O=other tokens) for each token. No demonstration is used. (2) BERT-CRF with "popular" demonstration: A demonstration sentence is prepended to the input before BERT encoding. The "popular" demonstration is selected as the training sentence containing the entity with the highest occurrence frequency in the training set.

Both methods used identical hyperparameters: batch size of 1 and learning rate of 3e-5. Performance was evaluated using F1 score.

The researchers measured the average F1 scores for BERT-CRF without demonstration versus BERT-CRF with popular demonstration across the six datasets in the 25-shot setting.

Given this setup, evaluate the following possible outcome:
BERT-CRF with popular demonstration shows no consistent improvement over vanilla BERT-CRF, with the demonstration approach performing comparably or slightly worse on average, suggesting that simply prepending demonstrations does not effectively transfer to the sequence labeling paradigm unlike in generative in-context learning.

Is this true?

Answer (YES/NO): NO